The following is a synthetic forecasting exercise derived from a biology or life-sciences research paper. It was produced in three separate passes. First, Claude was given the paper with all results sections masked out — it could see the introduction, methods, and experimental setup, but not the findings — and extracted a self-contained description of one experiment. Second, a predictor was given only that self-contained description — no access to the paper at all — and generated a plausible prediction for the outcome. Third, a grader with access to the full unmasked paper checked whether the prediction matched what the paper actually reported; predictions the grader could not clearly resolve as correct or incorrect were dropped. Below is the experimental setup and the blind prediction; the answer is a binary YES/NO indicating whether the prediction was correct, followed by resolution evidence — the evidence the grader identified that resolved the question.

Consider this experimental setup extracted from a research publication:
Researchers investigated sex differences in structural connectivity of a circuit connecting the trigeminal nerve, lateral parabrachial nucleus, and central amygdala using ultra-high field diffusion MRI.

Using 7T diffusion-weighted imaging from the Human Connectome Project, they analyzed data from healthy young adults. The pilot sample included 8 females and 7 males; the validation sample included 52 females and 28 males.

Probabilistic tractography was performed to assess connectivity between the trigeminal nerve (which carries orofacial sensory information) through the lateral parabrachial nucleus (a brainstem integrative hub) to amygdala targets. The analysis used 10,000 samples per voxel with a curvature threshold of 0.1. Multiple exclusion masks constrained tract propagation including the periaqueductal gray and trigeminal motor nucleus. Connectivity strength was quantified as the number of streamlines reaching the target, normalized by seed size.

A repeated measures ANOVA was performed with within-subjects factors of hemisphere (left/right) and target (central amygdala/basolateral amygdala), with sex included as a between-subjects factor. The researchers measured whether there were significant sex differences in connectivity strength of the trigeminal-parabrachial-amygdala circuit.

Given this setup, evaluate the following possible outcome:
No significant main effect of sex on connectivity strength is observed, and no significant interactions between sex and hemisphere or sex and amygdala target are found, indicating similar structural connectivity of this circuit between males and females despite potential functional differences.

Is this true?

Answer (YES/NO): YES